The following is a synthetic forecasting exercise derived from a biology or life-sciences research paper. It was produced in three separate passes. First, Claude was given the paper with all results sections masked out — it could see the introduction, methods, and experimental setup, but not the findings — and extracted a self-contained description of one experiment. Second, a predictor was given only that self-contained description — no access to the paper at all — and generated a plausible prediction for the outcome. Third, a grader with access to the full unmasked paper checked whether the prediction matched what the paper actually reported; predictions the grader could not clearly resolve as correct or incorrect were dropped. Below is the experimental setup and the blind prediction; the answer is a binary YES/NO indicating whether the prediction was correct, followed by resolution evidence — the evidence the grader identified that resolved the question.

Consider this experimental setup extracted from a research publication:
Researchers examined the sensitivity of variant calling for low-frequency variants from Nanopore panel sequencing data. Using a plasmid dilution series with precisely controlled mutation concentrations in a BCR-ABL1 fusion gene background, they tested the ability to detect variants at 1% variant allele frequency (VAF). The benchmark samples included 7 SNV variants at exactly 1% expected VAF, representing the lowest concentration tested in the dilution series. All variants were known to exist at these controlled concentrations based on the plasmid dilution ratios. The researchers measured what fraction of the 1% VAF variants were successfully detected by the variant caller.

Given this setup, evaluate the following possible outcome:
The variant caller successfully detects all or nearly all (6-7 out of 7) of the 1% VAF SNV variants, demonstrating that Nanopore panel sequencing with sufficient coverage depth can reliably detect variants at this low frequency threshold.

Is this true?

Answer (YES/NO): NO